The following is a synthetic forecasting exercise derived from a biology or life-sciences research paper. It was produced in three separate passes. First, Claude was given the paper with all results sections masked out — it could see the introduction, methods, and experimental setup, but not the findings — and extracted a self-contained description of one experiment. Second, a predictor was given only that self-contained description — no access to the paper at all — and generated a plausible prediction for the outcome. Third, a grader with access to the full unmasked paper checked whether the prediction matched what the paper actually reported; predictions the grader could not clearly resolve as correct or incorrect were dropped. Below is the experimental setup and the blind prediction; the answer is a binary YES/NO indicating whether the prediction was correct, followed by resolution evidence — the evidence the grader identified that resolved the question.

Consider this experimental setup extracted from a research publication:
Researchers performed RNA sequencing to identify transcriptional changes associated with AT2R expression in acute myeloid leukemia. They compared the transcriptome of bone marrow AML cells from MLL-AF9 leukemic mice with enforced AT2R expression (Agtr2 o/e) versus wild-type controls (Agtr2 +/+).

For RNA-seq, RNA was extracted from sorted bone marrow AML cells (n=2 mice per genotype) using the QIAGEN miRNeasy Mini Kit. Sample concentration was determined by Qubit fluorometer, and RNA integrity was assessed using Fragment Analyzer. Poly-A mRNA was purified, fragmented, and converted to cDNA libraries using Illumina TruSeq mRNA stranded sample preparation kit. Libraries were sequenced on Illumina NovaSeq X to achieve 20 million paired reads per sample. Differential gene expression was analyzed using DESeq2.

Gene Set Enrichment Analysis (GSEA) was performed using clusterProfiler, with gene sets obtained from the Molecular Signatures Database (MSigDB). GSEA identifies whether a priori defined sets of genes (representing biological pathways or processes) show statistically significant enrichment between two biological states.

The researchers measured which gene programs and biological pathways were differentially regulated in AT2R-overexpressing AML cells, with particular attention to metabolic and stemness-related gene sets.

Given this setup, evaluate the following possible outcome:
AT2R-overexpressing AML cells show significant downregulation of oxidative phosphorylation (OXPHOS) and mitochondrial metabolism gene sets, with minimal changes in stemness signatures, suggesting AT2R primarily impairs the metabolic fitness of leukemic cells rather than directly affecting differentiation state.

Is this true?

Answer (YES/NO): NO